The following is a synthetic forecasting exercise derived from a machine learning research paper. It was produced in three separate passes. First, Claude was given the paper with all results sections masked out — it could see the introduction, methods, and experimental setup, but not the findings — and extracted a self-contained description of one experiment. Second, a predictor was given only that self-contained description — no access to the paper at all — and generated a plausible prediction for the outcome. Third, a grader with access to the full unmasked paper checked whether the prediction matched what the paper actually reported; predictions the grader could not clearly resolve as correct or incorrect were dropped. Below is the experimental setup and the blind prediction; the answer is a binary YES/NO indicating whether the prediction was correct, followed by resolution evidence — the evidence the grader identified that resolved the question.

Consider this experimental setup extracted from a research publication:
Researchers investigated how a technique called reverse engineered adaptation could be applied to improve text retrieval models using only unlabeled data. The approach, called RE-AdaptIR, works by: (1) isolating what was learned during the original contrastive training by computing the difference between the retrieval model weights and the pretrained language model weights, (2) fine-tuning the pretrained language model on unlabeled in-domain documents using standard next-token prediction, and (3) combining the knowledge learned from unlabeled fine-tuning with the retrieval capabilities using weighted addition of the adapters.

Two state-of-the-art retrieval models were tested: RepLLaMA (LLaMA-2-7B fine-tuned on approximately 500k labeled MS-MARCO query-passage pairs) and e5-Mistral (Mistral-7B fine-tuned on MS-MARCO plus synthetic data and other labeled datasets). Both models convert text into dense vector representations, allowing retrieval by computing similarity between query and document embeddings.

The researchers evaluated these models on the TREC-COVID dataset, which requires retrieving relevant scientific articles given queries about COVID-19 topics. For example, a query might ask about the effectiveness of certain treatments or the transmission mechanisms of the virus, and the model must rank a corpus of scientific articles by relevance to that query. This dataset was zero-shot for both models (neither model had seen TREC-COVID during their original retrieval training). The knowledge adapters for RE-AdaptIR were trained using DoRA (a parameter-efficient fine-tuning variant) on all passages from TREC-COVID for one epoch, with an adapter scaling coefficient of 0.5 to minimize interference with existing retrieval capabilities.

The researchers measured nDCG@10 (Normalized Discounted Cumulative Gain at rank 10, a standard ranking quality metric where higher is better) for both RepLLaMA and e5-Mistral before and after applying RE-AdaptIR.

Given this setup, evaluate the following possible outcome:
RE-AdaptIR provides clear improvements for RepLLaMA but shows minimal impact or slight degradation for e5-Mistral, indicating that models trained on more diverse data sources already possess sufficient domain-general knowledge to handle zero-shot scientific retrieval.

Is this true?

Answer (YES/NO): NO